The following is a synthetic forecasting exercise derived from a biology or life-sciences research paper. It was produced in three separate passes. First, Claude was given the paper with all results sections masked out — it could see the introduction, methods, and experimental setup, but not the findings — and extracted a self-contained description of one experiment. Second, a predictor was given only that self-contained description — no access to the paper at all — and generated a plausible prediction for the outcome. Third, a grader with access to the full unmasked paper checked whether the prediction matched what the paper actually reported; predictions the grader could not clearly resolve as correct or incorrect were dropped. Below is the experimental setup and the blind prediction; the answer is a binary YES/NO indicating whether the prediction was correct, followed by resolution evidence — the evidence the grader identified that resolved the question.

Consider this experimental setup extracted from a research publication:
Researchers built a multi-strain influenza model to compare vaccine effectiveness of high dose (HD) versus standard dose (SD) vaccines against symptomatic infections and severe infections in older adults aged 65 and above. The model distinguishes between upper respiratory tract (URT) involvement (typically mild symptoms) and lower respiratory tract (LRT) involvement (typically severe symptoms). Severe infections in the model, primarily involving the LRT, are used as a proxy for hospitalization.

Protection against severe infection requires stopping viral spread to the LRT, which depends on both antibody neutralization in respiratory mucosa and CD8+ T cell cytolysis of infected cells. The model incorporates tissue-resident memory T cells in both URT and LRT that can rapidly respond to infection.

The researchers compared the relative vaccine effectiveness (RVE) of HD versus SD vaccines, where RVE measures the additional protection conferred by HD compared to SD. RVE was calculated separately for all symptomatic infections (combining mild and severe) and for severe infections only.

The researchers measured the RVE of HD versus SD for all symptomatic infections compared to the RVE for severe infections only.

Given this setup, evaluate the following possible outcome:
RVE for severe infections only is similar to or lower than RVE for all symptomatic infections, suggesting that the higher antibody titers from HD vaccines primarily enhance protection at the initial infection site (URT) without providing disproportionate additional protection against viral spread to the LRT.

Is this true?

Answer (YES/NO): NO